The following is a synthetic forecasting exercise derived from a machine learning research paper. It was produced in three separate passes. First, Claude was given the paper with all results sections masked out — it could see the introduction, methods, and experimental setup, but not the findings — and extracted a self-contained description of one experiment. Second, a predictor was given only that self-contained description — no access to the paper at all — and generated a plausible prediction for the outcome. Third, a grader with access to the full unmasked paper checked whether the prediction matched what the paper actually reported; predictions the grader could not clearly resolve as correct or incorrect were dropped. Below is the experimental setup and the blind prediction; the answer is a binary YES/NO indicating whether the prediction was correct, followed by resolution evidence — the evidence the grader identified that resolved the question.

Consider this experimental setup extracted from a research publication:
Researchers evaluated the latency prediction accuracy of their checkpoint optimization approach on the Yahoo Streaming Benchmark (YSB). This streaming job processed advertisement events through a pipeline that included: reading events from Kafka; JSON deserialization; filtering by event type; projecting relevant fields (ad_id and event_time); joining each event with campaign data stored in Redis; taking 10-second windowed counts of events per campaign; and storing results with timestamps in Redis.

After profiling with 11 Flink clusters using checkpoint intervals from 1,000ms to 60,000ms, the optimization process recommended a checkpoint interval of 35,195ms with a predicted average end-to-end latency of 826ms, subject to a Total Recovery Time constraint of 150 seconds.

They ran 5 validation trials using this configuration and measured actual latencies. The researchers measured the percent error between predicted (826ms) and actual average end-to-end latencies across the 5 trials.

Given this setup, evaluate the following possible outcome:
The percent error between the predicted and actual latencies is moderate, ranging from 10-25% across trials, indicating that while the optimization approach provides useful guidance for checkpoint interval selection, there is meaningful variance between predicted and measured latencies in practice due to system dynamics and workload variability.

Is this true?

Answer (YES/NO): NO